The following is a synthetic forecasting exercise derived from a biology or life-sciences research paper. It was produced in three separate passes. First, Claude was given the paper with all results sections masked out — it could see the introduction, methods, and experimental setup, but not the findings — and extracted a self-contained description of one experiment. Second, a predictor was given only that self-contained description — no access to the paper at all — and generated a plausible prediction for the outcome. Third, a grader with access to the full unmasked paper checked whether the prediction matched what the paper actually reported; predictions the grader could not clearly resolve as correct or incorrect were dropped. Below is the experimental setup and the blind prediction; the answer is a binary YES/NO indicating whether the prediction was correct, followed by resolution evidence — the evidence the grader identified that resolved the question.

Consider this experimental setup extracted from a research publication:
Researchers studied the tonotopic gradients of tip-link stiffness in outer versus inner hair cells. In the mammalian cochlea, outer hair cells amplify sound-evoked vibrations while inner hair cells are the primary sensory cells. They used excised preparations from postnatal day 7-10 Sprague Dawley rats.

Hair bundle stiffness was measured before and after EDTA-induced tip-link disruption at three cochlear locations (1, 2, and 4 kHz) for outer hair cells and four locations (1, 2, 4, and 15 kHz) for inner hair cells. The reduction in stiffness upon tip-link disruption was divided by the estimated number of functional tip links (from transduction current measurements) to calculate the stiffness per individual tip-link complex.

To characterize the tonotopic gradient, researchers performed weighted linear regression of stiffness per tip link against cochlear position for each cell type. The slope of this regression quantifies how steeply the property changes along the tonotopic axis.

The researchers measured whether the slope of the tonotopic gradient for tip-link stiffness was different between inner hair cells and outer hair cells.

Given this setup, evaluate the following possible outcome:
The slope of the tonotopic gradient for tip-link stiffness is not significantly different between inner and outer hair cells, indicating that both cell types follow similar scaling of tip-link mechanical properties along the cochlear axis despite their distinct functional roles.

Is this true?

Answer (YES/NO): NO